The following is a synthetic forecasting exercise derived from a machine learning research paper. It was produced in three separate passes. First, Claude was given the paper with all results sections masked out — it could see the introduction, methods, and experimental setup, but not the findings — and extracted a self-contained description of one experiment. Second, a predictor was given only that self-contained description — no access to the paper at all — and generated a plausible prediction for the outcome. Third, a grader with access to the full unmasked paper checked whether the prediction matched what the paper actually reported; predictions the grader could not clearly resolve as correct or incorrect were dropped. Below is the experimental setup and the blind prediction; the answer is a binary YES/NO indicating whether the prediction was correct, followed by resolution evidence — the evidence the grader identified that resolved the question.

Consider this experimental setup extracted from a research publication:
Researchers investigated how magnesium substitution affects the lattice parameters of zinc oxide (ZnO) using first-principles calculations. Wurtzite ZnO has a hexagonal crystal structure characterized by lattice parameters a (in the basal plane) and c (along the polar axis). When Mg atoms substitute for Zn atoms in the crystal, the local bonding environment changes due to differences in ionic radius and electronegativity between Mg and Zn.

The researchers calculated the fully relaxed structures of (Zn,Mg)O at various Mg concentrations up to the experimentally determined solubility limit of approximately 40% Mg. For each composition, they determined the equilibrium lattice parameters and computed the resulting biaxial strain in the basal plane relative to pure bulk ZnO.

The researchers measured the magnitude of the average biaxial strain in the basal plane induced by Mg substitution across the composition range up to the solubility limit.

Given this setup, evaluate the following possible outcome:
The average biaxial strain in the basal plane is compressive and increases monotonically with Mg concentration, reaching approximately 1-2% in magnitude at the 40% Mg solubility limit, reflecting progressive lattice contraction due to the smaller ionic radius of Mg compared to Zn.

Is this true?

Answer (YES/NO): NO